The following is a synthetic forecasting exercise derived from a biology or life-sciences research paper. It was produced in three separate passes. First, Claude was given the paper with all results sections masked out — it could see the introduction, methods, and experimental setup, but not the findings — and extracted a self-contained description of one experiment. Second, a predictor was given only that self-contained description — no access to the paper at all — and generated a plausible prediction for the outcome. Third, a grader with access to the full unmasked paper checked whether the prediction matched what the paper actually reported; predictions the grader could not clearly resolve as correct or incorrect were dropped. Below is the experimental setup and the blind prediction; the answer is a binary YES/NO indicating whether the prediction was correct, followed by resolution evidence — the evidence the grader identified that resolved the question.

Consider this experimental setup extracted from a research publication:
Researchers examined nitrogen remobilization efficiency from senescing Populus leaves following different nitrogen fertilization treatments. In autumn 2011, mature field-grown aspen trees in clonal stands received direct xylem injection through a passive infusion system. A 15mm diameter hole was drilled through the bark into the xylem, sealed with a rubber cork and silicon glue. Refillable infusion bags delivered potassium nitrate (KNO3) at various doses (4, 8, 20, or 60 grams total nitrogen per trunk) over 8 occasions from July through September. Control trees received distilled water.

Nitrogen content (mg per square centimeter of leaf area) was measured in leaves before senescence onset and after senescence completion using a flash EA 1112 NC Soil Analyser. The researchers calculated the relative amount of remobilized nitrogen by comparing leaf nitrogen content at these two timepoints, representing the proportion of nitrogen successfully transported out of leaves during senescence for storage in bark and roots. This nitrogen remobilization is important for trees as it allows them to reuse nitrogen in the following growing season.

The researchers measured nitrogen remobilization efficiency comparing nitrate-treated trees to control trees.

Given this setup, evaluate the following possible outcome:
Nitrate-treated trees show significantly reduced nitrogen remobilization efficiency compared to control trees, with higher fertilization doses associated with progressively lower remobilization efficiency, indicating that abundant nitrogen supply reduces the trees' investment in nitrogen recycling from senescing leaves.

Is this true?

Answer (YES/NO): NO